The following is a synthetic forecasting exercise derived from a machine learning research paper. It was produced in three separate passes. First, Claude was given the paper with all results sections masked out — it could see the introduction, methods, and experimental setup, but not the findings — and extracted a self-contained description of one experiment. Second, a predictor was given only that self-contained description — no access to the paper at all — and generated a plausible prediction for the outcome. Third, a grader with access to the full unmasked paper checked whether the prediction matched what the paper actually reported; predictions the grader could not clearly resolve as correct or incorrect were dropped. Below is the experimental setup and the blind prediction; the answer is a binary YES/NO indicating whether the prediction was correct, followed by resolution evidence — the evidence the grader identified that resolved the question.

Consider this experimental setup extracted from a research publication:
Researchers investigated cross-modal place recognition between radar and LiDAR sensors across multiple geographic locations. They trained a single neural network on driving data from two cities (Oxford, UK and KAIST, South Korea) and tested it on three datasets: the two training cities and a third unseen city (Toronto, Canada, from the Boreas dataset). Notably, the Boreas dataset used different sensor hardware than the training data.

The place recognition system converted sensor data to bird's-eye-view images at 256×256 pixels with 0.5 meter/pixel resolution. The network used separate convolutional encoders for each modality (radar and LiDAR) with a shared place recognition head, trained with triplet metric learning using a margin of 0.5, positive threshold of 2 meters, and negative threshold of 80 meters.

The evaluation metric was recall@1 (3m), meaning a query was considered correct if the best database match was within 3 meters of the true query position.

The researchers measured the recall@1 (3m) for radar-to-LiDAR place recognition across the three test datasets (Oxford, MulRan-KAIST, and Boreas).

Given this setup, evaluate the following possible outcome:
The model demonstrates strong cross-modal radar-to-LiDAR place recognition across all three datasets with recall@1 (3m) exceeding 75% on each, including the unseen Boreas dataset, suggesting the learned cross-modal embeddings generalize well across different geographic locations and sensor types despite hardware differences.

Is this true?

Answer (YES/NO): NO